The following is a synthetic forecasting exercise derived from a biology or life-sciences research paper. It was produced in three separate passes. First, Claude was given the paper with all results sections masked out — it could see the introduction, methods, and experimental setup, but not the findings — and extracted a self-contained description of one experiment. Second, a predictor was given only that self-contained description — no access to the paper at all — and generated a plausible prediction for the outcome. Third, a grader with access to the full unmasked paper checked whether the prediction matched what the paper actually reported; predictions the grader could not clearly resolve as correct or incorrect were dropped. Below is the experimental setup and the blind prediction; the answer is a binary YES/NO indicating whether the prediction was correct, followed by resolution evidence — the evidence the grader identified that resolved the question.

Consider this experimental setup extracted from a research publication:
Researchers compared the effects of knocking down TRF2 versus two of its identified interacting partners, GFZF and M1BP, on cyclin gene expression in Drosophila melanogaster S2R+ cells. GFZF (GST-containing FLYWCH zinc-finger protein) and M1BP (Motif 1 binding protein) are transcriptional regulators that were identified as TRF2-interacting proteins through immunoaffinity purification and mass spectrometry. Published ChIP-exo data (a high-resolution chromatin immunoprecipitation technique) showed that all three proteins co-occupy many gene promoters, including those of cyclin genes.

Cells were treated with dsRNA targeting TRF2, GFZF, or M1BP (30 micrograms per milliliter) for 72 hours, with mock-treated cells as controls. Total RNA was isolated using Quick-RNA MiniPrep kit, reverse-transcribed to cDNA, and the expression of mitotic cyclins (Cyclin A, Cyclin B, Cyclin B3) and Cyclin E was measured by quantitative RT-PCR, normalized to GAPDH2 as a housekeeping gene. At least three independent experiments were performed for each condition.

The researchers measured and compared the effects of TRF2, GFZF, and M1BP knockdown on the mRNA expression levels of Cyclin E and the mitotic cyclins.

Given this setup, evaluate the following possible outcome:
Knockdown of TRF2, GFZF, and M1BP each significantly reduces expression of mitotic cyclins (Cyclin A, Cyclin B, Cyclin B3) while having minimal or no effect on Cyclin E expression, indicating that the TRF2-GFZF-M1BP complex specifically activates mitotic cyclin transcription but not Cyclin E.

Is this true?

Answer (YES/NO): NO